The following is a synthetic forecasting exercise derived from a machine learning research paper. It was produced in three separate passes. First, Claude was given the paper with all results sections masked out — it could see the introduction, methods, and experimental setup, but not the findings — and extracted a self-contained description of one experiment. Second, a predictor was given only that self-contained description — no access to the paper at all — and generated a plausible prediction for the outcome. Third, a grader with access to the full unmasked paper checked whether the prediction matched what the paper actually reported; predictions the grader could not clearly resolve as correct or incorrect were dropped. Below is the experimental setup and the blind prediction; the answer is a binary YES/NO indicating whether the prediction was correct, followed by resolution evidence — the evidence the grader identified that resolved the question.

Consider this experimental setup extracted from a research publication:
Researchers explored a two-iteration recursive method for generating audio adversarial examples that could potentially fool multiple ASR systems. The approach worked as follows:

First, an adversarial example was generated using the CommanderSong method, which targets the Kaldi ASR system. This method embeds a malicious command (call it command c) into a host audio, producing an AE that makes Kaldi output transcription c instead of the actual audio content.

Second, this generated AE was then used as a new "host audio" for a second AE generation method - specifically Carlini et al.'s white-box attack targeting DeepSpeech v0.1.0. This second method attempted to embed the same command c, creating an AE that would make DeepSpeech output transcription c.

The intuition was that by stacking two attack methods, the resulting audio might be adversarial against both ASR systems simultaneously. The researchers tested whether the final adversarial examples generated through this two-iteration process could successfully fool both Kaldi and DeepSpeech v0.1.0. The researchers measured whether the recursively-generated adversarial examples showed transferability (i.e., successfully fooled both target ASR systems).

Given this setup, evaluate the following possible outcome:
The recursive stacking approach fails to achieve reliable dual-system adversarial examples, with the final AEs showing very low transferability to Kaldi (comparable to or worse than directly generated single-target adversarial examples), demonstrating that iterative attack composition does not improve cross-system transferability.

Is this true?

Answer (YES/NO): YES